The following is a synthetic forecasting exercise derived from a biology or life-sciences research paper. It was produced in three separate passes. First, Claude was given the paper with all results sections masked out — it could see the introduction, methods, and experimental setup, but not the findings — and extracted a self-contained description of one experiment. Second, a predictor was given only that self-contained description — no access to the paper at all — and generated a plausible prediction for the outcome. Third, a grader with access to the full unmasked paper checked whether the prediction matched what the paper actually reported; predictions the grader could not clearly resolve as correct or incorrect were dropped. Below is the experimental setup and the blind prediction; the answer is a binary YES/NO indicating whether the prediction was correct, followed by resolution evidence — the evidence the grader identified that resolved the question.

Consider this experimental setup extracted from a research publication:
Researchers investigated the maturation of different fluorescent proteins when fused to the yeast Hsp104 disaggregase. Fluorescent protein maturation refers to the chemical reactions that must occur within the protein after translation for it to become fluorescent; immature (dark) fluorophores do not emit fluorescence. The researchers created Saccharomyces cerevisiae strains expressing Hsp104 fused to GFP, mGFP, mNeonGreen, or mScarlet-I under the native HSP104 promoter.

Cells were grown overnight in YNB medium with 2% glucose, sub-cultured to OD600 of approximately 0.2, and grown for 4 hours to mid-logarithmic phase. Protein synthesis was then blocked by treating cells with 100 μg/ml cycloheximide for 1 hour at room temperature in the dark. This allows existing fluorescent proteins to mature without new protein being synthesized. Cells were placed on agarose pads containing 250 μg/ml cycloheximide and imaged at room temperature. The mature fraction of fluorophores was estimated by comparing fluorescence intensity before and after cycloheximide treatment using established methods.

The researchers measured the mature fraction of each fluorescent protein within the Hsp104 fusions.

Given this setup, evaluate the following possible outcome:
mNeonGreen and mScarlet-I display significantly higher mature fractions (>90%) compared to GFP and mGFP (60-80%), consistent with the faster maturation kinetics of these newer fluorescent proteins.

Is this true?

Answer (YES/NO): NO